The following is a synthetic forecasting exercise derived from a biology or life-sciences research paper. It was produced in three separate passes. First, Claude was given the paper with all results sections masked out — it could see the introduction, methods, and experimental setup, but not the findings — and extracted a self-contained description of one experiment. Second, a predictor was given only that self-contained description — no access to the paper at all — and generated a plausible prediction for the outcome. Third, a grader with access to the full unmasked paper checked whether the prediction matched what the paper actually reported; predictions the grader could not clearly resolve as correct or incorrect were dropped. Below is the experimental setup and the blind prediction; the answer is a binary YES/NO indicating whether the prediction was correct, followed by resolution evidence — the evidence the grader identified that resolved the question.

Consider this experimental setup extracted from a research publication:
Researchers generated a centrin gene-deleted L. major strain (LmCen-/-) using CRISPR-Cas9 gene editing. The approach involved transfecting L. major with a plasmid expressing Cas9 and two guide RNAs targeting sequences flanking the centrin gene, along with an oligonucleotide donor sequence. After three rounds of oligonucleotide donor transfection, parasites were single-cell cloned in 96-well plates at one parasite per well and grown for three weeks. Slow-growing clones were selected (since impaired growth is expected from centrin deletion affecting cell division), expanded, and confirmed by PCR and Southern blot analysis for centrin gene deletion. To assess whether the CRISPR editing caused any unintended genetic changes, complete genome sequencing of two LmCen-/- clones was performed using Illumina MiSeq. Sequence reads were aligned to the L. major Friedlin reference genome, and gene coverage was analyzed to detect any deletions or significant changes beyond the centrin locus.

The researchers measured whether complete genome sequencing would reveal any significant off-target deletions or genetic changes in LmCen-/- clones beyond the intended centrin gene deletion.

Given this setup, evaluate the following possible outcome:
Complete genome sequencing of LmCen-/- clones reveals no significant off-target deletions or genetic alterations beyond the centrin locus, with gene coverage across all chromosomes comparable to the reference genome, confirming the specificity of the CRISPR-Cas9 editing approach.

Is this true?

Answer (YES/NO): YES